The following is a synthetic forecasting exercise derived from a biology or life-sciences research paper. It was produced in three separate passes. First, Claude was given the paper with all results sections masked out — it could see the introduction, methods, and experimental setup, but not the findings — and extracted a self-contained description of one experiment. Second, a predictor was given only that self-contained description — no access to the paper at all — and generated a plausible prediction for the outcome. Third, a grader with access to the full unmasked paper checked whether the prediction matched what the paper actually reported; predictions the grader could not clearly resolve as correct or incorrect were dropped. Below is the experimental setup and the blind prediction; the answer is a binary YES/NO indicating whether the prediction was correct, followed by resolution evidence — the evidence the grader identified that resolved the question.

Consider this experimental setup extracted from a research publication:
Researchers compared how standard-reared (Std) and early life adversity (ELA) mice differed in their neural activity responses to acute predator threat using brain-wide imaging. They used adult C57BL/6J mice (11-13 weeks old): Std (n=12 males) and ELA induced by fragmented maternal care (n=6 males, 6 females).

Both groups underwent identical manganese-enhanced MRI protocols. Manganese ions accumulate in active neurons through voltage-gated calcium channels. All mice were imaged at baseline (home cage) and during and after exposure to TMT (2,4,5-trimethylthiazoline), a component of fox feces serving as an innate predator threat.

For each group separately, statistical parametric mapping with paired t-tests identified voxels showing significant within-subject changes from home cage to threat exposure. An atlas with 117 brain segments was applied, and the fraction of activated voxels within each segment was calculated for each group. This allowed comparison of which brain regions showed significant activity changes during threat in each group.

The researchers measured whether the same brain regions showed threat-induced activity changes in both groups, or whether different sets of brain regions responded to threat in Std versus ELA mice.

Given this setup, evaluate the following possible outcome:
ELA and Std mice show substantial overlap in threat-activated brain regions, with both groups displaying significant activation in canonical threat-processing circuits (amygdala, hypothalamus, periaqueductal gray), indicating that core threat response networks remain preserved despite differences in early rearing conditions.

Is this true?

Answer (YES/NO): YES